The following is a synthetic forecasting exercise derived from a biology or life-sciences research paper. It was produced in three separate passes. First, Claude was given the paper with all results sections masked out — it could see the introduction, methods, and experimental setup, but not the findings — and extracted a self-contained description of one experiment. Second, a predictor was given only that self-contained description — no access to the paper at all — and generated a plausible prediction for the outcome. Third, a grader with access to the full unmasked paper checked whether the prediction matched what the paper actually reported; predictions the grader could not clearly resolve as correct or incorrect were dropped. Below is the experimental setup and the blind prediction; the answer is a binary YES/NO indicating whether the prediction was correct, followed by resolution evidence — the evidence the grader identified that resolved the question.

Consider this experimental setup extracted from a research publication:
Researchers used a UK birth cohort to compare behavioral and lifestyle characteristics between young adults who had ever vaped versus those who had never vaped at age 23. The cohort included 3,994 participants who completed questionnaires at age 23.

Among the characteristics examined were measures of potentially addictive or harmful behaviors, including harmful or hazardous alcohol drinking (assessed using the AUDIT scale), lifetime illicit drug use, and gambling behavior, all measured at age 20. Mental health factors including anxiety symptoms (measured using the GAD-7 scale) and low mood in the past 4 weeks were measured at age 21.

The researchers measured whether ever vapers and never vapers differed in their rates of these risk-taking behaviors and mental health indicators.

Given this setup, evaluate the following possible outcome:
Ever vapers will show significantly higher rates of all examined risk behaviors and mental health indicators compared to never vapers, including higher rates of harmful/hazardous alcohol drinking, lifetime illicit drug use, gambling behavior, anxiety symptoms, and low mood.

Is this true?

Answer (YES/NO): YES